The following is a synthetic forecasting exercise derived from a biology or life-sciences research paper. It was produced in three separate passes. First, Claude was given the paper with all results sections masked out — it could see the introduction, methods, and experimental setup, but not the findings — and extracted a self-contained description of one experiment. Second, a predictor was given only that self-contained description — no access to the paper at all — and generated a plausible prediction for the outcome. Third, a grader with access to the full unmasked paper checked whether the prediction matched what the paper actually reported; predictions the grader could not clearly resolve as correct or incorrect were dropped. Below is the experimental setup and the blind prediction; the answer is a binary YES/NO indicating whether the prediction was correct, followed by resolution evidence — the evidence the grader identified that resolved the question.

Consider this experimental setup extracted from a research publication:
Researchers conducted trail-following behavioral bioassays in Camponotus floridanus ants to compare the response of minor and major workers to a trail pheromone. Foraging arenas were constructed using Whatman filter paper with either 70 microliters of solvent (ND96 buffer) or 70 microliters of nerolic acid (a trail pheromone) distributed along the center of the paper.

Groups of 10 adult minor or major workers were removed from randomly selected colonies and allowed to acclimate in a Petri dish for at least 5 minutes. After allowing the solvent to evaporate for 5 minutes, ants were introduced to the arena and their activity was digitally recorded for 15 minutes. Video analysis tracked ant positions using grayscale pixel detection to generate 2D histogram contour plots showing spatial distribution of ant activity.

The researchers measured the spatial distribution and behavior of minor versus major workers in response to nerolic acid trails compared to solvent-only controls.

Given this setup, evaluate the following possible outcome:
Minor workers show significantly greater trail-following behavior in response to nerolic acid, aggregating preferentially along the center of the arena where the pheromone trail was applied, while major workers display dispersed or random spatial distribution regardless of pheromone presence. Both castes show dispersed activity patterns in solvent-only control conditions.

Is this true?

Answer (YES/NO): NO